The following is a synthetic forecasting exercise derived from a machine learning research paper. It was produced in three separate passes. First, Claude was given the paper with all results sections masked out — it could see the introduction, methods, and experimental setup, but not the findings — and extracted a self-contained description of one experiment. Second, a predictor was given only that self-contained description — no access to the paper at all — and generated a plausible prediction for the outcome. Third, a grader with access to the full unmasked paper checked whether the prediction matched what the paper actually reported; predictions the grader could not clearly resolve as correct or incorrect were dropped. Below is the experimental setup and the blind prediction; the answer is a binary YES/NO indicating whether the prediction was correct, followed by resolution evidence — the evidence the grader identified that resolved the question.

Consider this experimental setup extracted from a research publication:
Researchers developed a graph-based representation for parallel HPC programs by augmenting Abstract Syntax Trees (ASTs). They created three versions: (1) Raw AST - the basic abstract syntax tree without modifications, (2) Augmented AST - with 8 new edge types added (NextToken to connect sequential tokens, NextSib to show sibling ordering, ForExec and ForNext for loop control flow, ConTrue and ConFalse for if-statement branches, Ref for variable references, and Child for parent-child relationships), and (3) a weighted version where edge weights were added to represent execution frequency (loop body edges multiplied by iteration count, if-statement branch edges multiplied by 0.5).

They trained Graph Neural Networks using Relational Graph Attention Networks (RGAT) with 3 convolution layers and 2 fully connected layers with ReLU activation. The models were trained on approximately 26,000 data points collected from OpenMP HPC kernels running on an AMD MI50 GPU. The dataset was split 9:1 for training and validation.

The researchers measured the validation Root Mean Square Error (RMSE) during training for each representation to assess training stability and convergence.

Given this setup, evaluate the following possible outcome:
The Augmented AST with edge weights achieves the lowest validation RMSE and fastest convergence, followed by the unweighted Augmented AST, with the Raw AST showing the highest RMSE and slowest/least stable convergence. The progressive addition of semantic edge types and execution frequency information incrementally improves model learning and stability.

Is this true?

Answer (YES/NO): NO